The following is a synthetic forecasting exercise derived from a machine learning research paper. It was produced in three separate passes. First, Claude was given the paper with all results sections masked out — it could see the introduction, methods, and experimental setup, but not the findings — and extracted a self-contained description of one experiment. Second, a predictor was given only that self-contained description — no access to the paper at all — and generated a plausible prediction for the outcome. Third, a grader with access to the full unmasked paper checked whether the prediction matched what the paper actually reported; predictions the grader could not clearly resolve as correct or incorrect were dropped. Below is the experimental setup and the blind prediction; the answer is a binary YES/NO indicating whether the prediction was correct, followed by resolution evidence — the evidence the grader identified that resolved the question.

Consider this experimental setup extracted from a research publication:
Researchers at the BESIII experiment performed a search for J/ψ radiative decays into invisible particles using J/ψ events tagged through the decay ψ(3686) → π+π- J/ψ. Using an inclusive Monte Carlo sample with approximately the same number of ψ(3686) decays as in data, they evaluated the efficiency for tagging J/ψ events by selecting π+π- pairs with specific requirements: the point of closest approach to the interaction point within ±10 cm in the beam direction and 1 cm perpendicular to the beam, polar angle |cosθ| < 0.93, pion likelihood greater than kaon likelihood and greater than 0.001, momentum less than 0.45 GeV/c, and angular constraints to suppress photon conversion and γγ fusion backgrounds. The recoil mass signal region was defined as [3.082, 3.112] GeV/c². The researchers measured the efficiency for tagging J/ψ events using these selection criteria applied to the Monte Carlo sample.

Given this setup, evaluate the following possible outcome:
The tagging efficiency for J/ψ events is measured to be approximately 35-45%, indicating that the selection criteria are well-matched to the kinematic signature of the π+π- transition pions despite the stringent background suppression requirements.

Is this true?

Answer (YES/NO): NO